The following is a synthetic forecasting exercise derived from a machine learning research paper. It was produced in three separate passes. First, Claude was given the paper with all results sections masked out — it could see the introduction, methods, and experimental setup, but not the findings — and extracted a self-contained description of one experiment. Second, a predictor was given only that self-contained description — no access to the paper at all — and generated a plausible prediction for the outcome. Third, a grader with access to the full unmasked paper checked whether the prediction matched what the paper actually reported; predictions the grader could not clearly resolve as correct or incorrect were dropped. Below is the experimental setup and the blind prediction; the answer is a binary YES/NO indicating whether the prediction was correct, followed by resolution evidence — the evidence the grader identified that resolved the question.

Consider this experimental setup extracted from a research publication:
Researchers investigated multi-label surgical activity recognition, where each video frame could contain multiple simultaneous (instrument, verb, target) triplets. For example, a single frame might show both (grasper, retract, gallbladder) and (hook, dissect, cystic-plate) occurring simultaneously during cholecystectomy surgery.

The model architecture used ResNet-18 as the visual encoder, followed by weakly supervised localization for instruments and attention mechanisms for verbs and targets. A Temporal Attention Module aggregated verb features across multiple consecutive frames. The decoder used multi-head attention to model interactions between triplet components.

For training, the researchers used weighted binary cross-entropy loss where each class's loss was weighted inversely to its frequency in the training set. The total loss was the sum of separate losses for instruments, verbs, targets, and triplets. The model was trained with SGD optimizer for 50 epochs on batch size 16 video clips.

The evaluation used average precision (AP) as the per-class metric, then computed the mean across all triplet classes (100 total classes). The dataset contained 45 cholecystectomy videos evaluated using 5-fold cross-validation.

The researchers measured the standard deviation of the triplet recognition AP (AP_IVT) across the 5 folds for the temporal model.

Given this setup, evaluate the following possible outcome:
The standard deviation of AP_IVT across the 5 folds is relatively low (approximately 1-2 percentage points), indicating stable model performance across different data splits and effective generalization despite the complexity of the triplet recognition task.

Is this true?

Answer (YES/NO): NO